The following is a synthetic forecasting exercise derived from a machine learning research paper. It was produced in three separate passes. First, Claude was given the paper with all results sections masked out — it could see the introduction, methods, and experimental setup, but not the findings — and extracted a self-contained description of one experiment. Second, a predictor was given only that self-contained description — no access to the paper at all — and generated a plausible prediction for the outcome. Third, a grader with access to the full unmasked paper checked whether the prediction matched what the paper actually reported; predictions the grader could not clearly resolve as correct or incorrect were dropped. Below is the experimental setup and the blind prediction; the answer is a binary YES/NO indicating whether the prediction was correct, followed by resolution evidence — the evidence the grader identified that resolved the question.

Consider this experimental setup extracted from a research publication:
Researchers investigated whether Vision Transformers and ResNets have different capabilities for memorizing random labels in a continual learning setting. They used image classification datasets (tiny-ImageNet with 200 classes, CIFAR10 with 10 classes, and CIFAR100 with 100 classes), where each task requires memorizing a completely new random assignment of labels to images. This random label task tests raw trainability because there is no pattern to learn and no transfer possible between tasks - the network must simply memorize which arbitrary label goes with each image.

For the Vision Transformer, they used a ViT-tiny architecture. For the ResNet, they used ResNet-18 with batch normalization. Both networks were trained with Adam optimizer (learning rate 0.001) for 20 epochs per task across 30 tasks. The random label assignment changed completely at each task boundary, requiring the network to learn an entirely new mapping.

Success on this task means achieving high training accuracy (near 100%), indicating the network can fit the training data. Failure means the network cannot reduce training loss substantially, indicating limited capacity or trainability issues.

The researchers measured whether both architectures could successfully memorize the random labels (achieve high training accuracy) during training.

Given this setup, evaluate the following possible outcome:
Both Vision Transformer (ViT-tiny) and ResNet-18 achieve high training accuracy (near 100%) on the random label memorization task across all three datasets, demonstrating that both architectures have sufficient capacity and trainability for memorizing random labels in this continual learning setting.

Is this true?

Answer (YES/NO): NO